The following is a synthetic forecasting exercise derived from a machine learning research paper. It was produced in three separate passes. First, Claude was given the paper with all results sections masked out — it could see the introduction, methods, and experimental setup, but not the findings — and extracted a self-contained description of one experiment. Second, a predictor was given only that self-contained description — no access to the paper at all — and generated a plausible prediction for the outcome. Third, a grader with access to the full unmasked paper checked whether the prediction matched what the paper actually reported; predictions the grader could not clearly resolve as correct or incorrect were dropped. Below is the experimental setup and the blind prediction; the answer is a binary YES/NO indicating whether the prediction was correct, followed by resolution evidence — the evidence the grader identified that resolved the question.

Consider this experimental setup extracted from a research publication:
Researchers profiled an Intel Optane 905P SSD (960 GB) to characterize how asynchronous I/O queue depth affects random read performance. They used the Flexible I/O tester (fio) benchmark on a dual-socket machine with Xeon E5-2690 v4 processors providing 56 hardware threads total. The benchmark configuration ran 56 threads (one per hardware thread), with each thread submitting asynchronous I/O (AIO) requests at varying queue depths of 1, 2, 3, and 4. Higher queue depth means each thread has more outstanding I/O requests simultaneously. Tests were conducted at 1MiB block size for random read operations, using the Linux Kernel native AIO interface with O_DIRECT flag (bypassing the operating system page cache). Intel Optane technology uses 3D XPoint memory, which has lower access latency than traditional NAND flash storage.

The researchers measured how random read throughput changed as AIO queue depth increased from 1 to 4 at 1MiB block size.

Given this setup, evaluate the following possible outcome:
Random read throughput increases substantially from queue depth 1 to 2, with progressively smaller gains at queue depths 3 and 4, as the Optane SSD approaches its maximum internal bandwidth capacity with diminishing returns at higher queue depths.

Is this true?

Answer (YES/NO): NO